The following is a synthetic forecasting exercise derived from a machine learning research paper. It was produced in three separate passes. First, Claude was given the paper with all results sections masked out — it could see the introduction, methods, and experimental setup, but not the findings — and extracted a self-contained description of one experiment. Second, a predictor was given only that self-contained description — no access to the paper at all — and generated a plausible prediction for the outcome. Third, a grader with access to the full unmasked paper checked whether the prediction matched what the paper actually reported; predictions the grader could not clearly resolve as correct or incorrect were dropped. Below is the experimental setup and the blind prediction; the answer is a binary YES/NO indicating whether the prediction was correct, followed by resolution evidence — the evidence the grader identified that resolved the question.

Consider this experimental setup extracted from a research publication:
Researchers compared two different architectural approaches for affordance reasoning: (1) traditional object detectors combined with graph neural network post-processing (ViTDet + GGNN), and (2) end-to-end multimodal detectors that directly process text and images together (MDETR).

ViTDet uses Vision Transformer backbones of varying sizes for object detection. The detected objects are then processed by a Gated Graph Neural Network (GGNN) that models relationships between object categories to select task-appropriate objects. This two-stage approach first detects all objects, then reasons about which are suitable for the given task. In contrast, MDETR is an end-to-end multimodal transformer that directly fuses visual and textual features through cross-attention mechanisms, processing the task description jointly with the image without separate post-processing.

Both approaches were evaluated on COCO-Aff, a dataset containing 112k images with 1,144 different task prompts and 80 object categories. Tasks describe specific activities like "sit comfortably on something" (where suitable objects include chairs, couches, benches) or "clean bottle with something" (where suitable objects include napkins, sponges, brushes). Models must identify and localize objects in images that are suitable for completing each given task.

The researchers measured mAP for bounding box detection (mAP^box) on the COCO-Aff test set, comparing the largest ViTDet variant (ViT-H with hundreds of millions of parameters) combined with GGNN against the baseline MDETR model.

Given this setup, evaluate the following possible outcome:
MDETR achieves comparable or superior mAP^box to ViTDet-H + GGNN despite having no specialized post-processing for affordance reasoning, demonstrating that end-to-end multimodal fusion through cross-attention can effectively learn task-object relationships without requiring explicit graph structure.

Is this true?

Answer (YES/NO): YES